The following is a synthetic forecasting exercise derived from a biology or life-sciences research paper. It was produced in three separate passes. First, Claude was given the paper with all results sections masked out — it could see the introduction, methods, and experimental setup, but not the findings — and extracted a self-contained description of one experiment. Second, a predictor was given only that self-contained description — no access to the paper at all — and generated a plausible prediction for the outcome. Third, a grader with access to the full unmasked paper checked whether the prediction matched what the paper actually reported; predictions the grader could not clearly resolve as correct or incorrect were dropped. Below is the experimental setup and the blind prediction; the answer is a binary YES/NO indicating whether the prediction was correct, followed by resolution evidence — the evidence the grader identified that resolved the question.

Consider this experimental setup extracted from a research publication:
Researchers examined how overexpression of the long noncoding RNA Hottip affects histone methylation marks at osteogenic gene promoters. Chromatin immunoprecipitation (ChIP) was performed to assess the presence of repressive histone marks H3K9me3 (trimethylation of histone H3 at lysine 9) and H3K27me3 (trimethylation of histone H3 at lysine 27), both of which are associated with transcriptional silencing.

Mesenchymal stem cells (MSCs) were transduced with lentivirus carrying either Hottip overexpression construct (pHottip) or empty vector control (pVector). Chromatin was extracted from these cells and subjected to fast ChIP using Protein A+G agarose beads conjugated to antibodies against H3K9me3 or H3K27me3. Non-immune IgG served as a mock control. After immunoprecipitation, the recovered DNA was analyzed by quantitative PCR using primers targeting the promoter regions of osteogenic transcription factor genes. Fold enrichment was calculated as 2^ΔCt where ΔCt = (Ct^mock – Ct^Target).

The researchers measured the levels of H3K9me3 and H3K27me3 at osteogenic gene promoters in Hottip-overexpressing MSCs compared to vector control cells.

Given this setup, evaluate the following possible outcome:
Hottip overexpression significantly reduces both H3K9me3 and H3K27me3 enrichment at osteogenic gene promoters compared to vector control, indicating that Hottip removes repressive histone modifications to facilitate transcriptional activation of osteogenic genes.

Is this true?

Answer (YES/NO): NO